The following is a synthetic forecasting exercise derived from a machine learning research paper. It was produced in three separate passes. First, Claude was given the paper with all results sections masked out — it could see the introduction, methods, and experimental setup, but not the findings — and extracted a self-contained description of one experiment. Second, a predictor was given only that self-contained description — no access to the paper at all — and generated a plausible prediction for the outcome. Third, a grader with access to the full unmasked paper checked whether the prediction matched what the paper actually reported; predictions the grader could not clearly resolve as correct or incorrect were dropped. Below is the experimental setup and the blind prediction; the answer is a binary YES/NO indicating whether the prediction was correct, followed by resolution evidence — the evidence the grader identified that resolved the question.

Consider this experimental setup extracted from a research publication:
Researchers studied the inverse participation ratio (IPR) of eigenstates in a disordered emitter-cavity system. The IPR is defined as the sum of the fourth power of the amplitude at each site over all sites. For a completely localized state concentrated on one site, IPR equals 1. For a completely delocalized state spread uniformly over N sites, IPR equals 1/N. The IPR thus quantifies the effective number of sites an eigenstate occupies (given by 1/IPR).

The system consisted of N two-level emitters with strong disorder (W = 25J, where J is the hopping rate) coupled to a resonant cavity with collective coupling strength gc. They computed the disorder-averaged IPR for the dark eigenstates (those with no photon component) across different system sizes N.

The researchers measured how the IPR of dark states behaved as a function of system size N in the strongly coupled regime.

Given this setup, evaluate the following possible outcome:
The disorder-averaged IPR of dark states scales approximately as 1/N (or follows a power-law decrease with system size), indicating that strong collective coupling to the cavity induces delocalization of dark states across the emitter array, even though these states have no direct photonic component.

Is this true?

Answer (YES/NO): NO